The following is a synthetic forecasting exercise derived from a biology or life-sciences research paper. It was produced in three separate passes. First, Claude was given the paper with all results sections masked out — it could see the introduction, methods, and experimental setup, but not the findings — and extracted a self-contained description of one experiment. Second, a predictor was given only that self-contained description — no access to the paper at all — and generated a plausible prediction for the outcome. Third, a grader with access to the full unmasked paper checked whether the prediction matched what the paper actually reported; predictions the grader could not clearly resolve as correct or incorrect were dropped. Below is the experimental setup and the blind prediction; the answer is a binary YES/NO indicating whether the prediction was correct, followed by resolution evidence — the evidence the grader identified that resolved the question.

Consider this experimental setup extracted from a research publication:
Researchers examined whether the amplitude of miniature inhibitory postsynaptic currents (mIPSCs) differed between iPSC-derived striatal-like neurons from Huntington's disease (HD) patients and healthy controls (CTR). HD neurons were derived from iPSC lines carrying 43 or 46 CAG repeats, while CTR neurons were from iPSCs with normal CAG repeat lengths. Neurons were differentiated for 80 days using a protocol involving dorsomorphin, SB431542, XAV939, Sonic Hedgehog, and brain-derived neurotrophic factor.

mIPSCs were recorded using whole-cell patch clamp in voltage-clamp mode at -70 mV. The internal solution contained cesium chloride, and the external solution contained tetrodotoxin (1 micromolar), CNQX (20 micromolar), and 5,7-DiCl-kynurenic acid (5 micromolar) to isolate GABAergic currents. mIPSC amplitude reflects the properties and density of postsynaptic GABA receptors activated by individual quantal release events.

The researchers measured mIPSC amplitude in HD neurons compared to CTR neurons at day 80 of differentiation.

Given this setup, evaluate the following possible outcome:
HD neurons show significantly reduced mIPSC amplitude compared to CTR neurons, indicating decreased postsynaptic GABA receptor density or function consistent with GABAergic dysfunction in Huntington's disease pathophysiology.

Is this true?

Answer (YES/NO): YES